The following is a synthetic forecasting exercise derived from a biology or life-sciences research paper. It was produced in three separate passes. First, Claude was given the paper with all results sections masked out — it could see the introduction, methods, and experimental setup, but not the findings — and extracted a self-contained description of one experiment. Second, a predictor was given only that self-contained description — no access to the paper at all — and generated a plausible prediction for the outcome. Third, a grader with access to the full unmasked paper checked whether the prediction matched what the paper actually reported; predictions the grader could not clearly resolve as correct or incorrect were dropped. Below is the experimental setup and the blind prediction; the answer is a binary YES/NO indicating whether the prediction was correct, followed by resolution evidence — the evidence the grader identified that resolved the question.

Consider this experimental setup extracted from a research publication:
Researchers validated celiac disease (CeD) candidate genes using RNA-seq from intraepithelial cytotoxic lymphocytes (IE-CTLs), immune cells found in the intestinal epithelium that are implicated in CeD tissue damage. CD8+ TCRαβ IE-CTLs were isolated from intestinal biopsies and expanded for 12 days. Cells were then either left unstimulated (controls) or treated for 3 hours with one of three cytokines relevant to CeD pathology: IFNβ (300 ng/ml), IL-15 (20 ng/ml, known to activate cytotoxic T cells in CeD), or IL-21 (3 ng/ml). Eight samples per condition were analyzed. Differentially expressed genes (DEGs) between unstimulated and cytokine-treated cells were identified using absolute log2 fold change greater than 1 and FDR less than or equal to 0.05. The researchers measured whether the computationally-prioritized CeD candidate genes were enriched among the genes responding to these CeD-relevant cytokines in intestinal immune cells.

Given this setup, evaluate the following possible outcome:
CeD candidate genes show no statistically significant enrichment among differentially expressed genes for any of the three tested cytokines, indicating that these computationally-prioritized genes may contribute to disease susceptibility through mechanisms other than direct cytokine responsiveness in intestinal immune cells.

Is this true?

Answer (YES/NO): NO